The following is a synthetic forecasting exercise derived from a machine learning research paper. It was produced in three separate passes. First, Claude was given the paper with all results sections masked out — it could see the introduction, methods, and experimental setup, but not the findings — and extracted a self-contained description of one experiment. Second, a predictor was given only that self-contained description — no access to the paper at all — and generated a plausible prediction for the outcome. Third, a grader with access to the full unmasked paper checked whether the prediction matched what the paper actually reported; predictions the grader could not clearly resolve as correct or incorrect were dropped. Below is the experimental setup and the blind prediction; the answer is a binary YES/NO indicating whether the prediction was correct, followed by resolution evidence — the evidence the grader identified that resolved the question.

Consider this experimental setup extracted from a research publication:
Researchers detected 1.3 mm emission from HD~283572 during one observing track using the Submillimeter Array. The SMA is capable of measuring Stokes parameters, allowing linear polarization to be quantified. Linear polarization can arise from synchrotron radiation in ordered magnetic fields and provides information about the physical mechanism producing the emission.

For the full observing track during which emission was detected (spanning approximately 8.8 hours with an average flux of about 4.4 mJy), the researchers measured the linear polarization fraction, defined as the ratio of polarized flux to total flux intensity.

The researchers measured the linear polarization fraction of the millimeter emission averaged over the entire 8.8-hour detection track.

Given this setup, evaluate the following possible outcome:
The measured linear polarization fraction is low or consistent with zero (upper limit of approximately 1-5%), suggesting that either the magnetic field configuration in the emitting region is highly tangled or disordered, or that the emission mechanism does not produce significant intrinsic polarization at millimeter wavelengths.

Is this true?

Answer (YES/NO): NO